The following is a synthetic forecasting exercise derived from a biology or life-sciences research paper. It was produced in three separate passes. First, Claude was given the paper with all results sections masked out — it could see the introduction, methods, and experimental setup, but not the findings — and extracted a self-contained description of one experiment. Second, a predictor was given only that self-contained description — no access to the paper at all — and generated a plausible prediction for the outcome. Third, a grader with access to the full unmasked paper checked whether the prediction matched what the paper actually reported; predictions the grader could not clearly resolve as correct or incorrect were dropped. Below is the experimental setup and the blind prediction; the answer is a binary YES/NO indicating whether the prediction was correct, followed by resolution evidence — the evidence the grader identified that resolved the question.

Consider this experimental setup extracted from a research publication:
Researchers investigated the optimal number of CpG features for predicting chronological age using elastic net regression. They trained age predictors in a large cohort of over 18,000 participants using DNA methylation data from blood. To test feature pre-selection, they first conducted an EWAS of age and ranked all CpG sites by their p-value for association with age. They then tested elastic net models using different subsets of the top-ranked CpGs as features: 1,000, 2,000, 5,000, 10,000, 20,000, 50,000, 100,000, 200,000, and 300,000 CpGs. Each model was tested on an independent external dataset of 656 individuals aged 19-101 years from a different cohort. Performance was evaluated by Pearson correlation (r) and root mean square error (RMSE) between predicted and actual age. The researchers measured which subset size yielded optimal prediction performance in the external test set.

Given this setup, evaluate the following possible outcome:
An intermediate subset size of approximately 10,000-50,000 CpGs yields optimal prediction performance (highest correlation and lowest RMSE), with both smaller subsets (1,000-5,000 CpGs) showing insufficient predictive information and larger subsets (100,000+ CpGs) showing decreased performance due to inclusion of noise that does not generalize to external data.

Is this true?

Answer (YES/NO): NO